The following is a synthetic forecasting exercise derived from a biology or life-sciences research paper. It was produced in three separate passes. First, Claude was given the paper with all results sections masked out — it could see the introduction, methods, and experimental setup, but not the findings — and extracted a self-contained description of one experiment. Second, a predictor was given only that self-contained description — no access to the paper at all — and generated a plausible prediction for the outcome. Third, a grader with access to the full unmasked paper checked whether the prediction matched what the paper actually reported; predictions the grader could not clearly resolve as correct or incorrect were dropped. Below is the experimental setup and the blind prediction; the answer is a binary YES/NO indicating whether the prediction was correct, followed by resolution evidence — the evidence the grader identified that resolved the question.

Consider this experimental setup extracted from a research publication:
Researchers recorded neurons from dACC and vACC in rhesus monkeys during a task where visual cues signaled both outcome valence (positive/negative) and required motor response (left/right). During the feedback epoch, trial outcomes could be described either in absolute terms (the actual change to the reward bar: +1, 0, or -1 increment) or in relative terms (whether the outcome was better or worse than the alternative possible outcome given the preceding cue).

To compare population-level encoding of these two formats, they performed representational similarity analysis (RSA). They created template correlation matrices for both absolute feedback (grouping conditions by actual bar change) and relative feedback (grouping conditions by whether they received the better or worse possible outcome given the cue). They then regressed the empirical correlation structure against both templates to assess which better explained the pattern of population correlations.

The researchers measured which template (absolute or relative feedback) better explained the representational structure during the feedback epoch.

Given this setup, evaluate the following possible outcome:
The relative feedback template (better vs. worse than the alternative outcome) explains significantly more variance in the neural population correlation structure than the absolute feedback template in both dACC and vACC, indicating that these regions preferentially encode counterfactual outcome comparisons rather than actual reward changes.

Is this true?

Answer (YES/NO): YES